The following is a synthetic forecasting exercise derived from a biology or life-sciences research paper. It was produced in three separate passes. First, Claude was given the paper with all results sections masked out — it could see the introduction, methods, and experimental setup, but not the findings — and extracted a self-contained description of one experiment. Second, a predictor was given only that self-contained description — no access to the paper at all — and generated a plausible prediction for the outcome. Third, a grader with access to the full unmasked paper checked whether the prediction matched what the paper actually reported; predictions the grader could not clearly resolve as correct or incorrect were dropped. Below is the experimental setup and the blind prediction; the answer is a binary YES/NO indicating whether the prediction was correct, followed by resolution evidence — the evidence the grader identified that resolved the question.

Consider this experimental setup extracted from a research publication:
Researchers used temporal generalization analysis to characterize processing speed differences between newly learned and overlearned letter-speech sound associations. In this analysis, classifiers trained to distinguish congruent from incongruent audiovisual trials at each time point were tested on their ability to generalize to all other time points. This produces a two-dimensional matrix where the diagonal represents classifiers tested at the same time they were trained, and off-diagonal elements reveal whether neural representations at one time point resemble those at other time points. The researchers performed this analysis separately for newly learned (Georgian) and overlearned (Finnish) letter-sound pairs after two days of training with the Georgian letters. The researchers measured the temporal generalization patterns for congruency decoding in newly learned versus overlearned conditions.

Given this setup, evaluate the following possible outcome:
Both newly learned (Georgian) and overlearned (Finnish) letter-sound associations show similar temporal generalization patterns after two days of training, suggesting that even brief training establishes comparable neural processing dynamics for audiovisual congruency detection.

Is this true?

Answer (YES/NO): NO